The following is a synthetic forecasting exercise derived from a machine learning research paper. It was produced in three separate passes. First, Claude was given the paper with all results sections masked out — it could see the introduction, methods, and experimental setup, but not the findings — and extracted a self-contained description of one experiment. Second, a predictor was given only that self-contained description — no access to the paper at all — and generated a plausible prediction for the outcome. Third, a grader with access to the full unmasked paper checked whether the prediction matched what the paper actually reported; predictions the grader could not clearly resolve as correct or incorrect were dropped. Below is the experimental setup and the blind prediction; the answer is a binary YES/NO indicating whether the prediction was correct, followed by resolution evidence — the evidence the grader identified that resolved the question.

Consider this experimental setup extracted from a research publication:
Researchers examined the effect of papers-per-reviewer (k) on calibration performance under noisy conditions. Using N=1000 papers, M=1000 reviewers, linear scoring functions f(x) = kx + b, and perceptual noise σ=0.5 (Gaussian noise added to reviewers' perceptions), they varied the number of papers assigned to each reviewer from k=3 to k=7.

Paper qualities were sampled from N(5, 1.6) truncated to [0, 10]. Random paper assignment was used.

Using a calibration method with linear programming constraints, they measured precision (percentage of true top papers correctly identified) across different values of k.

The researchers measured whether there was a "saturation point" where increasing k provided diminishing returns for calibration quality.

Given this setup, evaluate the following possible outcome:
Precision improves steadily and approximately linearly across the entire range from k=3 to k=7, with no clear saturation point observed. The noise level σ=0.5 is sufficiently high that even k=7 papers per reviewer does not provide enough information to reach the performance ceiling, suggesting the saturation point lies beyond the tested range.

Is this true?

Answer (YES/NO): NO